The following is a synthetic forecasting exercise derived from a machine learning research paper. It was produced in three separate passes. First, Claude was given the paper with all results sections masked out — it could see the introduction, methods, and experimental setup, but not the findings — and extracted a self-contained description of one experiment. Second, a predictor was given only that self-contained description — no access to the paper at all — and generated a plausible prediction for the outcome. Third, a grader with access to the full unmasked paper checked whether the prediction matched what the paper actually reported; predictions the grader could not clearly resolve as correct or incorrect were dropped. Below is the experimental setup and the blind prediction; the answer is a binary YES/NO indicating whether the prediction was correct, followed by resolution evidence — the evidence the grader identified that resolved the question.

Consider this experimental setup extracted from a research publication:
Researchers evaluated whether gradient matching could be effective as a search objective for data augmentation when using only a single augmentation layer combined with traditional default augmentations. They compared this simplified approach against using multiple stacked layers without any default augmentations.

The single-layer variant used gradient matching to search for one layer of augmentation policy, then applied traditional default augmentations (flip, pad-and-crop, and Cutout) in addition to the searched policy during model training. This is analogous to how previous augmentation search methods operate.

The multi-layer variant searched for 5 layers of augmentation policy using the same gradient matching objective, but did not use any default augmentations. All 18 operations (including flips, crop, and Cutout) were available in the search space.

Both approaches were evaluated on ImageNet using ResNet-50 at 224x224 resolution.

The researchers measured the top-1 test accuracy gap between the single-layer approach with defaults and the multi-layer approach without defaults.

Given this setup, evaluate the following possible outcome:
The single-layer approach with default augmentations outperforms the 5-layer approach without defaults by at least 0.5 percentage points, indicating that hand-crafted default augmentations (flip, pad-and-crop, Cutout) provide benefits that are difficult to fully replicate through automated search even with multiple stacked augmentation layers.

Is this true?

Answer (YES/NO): NO